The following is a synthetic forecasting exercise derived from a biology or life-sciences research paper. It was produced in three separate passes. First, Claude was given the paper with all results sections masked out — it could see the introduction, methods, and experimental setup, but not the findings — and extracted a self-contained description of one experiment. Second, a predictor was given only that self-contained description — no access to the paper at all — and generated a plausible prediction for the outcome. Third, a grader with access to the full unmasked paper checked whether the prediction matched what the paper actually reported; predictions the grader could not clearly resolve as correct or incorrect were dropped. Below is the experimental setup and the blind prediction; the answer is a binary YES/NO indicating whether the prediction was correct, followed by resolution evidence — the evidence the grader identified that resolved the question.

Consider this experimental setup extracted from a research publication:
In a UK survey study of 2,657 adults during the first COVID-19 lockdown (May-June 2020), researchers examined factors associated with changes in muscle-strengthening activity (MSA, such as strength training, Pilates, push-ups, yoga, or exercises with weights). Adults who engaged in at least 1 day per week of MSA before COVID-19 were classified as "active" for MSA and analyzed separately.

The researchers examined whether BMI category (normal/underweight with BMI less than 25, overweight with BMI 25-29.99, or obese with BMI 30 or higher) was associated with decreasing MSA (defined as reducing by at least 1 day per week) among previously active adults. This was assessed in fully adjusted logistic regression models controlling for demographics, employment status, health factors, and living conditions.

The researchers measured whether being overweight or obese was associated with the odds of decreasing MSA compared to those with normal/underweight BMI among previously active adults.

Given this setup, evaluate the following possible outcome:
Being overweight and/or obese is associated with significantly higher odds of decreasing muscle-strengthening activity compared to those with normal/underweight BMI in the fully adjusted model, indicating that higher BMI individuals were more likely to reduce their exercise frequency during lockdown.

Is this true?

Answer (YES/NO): YES